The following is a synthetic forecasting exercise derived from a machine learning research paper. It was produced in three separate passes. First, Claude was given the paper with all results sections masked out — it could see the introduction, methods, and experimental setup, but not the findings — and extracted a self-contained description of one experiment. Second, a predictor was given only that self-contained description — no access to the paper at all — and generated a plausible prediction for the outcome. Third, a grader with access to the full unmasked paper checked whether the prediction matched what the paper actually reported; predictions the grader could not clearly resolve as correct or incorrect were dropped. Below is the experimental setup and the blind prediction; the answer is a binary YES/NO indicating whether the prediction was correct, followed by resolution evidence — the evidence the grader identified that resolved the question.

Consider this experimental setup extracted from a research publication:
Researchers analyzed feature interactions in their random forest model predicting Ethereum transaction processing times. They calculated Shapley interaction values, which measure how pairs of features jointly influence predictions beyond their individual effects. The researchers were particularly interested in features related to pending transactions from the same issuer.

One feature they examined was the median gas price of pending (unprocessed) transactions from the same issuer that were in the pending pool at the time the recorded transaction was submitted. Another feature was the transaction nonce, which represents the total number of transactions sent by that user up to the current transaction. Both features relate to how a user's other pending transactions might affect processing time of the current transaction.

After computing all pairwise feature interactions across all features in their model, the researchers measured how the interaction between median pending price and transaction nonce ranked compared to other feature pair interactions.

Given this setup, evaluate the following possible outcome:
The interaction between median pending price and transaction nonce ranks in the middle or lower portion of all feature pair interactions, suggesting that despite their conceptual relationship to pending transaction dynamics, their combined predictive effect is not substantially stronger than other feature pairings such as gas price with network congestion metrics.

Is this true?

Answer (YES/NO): NO